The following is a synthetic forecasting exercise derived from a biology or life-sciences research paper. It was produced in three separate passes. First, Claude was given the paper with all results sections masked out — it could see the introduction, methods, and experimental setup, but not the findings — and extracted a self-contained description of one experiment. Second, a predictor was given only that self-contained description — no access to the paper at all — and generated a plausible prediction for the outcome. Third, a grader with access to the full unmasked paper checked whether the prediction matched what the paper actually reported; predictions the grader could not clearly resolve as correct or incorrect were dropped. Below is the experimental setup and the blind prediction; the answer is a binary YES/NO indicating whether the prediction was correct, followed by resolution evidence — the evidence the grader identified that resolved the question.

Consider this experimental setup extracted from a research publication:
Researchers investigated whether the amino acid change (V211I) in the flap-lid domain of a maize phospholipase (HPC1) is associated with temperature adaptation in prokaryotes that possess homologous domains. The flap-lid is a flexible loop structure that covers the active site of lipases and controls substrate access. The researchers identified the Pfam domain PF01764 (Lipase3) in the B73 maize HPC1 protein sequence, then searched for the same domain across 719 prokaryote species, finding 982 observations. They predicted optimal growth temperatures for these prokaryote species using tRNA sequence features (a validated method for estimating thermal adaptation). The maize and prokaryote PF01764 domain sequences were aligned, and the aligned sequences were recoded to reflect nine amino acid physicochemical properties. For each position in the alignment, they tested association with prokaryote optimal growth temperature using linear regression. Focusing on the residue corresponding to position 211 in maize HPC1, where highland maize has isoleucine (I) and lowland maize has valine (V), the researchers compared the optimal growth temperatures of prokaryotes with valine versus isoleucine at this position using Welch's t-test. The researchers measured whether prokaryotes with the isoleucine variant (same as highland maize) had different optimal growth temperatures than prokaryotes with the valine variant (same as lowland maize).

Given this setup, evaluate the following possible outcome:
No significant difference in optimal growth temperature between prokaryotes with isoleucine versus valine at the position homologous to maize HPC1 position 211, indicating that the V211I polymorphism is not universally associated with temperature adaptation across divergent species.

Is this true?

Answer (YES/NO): NO